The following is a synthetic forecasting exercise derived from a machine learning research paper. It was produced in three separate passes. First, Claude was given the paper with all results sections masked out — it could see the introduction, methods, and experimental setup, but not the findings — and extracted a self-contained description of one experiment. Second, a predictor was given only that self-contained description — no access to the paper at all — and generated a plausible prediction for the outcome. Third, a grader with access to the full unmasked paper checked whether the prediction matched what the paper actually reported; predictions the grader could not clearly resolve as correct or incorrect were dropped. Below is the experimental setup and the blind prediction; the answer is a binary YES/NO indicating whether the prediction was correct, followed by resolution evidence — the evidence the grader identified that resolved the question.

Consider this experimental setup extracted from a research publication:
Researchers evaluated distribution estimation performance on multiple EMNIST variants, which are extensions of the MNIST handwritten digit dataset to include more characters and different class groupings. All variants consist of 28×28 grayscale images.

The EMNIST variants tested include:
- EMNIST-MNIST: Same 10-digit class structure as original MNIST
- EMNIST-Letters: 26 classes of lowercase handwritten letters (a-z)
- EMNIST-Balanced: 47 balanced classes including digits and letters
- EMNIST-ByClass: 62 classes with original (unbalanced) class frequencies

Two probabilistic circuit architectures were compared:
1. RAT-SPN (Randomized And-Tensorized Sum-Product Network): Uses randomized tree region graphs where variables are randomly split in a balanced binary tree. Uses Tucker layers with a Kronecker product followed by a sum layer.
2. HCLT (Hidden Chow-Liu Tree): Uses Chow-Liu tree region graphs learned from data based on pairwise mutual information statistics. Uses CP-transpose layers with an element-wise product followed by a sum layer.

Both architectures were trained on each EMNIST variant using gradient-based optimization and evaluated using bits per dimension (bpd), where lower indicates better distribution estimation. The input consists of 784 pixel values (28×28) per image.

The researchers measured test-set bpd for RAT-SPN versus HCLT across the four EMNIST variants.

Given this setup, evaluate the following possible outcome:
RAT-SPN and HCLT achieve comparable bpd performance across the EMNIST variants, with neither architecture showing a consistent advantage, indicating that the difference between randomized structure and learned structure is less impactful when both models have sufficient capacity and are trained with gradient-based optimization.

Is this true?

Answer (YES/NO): NO